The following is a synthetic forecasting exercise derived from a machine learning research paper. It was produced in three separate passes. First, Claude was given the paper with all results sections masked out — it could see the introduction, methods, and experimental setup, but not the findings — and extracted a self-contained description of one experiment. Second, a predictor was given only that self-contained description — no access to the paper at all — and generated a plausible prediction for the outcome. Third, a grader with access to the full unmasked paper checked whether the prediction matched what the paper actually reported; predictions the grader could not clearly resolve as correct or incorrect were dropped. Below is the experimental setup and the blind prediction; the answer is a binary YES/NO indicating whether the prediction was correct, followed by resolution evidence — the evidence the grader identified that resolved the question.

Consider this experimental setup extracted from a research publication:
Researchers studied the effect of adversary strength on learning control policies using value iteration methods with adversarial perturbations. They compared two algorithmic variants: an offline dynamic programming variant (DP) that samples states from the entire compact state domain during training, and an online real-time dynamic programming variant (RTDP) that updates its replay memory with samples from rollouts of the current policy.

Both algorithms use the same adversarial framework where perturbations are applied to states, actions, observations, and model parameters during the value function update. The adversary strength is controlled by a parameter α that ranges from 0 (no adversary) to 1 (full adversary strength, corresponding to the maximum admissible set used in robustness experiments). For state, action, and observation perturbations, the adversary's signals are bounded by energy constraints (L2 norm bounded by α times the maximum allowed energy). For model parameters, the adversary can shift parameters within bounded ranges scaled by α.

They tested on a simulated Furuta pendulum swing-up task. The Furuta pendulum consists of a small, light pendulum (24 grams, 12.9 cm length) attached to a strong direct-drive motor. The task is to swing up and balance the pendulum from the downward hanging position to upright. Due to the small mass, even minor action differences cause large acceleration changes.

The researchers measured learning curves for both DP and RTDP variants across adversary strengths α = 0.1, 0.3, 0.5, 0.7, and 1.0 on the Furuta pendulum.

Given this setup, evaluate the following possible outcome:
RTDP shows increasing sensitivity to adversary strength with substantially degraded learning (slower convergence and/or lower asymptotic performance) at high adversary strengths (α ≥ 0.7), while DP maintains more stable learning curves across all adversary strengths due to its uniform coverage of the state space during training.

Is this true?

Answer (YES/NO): NO